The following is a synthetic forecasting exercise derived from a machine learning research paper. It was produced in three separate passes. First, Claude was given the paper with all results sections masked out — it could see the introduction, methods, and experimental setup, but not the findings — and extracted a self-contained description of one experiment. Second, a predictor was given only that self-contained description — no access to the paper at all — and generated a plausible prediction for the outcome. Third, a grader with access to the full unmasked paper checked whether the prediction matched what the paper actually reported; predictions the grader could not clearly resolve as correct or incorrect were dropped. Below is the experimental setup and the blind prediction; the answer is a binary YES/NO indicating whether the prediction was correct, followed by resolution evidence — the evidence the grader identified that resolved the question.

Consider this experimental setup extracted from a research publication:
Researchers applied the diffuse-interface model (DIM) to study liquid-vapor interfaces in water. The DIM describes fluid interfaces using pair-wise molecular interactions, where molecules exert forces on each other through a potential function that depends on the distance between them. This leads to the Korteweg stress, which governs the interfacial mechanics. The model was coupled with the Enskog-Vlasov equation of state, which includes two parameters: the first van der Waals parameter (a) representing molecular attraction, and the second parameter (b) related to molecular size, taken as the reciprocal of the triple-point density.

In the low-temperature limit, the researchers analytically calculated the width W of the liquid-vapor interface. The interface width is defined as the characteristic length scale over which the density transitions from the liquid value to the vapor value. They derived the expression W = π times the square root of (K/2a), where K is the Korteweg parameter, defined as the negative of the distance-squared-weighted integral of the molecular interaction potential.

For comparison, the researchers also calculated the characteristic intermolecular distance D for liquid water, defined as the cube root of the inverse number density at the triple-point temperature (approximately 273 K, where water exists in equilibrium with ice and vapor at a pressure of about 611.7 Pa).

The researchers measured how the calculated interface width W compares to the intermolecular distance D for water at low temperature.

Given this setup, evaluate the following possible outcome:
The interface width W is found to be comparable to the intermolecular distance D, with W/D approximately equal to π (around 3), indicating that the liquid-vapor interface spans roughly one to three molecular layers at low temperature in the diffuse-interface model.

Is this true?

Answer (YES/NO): NO